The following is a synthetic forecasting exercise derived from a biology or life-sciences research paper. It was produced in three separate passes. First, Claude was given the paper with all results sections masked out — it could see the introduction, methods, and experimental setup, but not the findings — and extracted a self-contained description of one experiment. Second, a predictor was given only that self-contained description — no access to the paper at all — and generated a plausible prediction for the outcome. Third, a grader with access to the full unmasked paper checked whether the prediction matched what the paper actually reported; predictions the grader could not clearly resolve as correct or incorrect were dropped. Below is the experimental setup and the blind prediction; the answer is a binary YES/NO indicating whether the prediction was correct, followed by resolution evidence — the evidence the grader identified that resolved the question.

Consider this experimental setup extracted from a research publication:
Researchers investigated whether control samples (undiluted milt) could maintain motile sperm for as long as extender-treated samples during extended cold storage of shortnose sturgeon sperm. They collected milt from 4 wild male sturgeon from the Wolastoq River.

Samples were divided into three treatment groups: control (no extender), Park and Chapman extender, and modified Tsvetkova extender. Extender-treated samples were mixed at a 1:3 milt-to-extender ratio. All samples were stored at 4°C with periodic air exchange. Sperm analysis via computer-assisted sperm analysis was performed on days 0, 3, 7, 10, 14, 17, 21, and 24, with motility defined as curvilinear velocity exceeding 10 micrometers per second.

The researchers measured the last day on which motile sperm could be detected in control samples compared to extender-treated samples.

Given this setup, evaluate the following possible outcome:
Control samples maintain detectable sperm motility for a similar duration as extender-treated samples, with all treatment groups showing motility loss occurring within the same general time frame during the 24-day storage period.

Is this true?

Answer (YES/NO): NO